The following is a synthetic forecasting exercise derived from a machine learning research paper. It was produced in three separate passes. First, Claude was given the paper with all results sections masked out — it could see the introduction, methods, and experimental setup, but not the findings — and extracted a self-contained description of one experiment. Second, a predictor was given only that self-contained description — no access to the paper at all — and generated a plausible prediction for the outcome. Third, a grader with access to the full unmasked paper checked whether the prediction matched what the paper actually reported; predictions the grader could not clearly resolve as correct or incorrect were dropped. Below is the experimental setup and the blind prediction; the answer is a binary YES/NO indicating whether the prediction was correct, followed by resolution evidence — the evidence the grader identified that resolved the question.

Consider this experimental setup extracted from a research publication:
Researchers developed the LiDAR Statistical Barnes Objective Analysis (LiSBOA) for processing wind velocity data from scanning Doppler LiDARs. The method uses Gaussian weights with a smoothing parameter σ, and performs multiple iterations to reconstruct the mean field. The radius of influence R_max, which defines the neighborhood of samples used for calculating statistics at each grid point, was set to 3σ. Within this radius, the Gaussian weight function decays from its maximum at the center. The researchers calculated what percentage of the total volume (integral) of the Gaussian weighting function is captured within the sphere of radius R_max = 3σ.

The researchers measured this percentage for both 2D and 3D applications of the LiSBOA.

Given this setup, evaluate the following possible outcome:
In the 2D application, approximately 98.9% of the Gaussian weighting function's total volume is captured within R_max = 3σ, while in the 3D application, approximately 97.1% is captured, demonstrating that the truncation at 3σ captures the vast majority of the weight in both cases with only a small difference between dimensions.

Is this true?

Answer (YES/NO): NO